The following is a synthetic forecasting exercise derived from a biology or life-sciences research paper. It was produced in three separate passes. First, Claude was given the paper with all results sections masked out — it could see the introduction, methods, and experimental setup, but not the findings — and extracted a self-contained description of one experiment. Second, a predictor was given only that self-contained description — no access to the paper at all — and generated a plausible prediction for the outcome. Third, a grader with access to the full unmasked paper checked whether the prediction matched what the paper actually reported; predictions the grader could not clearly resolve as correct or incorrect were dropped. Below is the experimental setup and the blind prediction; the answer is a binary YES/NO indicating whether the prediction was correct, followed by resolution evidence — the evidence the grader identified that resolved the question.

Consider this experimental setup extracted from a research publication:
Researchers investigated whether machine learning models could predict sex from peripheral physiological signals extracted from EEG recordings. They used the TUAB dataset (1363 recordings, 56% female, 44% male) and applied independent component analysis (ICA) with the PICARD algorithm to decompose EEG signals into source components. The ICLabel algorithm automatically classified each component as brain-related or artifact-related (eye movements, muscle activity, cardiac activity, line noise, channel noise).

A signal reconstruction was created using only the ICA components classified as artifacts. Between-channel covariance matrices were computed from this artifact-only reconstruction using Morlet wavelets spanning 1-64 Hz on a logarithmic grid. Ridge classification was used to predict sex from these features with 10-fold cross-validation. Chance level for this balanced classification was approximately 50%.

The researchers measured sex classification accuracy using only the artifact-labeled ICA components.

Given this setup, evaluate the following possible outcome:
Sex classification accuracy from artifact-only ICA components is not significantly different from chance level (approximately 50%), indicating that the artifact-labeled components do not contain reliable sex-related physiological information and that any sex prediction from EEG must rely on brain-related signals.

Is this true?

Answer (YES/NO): NO